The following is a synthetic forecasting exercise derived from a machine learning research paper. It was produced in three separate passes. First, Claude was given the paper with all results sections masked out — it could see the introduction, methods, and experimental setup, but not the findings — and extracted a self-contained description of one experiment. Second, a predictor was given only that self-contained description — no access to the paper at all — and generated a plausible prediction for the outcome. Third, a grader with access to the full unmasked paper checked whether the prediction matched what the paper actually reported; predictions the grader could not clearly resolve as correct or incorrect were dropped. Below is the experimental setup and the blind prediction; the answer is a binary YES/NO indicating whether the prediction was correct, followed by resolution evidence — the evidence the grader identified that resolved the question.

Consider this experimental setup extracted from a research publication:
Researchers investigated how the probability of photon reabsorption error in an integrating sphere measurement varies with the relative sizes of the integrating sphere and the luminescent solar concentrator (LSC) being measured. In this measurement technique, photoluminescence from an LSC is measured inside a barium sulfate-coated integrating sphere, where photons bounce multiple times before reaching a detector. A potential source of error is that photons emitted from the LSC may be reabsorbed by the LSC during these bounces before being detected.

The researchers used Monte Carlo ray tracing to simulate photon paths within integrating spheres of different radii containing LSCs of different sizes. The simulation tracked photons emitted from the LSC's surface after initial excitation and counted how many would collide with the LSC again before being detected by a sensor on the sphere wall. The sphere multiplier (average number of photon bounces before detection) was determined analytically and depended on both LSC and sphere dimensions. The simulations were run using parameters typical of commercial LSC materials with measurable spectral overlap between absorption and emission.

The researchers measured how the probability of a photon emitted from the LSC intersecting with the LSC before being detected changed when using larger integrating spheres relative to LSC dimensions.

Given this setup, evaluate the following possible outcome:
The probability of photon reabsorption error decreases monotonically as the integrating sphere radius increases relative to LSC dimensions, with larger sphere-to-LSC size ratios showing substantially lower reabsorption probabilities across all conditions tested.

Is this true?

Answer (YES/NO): NO